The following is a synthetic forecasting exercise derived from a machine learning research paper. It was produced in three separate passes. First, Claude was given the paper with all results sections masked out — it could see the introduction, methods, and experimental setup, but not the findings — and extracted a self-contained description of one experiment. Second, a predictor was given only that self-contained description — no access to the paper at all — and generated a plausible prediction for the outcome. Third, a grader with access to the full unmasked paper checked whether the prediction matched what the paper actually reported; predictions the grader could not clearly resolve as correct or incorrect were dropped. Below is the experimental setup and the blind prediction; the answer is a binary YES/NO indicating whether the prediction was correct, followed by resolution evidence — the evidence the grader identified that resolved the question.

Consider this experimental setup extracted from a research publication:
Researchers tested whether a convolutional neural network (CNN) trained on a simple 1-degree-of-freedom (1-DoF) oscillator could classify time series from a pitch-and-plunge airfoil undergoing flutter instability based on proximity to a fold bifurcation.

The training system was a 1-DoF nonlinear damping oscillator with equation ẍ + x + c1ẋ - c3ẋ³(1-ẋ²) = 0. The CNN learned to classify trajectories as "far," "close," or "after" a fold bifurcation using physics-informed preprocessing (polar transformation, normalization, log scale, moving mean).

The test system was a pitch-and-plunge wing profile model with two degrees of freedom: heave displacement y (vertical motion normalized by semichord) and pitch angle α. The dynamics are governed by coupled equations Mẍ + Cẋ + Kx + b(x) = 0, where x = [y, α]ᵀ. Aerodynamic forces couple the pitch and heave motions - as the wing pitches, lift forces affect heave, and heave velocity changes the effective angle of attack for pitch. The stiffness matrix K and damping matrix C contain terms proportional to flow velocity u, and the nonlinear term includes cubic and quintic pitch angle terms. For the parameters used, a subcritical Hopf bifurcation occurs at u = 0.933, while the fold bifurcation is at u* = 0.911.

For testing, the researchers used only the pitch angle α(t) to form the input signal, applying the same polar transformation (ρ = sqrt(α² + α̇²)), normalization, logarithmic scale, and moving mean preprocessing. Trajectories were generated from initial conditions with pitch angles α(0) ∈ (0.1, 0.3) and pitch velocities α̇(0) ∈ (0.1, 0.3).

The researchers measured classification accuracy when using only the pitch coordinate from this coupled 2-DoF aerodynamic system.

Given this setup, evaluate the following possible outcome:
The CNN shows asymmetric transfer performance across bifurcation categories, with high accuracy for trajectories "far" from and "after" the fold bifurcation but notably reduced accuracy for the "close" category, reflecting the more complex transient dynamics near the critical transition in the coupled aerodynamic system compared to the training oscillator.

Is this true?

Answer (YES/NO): NO